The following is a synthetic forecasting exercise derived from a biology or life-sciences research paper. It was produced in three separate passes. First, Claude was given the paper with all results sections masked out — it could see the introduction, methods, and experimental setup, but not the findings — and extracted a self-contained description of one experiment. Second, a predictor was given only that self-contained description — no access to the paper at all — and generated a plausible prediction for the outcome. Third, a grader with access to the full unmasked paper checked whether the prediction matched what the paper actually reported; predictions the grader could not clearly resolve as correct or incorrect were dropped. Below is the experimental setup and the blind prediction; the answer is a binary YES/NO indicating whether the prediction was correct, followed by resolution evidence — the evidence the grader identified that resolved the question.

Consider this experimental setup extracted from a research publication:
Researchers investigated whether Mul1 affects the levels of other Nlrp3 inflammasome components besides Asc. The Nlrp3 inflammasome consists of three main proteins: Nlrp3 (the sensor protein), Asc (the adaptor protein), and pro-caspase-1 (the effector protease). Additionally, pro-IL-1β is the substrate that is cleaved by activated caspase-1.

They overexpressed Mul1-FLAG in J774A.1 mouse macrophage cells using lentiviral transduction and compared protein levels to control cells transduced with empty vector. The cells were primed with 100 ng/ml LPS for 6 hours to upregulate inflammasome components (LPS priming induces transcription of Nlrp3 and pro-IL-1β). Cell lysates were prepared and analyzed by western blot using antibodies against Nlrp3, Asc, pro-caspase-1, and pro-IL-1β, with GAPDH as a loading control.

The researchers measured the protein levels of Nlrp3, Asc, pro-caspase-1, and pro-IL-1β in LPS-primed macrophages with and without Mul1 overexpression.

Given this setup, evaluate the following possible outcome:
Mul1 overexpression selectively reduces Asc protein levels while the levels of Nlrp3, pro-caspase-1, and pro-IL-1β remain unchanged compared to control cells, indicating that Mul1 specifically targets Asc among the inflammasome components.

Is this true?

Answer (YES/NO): YES